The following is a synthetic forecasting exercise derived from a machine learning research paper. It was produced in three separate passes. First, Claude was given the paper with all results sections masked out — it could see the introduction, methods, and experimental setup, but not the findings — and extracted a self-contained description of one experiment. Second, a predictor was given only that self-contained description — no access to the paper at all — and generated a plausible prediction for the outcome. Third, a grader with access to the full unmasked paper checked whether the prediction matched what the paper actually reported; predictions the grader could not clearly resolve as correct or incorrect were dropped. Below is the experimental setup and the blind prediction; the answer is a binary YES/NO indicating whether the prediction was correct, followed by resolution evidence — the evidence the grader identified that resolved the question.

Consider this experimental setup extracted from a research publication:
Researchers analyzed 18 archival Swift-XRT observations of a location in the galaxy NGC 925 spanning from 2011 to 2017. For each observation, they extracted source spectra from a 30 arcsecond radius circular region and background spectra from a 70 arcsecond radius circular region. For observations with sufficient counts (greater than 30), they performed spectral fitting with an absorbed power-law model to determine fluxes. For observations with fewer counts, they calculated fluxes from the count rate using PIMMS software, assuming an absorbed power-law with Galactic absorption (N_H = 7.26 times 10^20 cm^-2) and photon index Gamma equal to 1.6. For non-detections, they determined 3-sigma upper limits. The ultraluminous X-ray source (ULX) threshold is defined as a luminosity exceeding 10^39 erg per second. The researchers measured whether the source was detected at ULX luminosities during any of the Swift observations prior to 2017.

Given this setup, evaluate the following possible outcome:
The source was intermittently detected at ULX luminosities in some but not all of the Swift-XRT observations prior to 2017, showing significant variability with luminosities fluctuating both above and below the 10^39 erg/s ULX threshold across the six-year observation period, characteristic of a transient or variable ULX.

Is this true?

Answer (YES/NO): YES